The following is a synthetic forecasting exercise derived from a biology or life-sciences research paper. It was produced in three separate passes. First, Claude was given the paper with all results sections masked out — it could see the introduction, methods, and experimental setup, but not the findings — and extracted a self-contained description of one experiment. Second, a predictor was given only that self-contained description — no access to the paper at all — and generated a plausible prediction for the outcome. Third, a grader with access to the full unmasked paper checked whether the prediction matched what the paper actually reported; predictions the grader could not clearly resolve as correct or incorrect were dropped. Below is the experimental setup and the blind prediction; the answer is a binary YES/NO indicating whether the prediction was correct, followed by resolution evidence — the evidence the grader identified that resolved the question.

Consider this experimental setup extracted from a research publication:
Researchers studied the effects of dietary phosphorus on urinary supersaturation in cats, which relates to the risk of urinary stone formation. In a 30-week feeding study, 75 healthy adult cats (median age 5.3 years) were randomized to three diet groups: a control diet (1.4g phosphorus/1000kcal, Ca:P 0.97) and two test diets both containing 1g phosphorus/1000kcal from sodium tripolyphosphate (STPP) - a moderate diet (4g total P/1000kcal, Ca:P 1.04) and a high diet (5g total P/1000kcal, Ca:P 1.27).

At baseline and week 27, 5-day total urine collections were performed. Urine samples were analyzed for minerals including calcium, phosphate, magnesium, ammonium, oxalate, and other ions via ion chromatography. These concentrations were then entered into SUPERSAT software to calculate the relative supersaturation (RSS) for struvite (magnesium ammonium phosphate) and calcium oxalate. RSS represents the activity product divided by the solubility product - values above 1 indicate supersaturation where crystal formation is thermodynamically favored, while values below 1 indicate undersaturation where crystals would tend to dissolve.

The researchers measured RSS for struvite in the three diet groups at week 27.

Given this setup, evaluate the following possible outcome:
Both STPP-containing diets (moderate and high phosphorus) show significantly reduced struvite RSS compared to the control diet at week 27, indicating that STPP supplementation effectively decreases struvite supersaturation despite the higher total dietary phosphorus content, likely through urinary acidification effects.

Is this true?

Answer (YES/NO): NO